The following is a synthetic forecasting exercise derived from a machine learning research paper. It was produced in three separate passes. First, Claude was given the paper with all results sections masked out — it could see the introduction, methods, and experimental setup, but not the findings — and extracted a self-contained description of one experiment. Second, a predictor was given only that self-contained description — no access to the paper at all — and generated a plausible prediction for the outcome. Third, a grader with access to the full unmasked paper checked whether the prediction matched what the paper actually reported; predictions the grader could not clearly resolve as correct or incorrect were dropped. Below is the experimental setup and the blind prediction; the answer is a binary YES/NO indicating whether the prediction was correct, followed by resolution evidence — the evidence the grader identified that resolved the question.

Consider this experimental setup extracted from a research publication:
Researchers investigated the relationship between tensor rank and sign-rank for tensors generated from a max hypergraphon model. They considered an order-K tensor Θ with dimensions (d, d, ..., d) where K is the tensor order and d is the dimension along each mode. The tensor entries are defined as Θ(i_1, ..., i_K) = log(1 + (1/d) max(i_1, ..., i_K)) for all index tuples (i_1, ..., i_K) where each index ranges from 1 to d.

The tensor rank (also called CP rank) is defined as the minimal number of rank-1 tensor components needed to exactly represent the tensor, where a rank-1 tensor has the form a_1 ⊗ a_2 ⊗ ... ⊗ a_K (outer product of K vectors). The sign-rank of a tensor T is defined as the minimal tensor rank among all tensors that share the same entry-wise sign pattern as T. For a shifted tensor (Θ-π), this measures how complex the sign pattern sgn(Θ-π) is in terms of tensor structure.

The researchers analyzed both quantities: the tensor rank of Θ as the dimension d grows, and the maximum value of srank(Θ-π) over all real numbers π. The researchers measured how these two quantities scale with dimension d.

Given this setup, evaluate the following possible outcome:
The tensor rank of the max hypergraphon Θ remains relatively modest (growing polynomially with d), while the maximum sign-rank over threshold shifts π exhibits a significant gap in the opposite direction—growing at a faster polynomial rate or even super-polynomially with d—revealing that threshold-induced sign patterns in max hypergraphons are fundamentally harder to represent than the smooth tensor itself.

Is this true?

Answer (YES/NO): NO